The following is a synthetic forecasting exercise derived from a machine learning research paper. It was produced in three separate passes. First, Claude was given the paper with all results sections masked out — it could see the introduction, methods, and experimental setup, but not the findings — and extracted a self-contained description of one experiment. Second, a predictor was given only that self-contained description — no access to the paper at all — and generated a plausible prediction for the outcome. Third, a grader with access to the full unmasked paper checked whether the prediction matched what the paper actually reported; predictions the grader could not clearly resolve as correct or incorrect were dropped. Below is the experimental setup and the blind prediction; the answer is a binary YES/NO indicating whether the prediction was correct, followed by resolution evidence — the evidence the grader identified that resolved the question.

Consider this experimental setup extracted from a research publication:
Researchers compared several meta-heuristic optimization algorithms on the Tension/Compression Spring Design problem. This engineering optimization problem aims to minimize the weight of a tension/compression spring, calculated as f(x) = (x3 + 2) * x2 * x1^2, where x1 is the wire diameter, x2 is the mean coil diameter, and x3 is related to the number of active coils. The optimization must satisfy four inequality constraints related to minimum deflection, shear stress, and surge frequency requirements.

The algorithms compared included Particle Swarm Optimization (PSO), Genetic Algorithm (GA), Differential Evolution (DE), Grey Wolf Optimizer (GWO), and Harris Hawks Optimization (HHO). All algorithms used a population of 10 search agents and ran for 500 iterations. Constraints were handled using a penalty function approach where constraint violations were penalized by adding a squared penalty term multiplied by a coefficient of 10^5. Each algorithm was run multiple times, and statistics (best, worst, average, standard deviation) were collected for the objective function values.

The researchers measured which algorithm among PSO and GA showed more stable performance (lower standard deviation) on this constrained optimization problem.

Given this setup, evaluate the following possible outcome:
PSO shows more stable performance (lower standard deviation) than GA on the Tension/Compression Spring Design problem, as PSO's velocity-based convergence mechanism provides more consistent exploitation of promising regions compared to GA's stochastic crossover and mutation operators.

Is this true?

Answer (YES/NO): NO